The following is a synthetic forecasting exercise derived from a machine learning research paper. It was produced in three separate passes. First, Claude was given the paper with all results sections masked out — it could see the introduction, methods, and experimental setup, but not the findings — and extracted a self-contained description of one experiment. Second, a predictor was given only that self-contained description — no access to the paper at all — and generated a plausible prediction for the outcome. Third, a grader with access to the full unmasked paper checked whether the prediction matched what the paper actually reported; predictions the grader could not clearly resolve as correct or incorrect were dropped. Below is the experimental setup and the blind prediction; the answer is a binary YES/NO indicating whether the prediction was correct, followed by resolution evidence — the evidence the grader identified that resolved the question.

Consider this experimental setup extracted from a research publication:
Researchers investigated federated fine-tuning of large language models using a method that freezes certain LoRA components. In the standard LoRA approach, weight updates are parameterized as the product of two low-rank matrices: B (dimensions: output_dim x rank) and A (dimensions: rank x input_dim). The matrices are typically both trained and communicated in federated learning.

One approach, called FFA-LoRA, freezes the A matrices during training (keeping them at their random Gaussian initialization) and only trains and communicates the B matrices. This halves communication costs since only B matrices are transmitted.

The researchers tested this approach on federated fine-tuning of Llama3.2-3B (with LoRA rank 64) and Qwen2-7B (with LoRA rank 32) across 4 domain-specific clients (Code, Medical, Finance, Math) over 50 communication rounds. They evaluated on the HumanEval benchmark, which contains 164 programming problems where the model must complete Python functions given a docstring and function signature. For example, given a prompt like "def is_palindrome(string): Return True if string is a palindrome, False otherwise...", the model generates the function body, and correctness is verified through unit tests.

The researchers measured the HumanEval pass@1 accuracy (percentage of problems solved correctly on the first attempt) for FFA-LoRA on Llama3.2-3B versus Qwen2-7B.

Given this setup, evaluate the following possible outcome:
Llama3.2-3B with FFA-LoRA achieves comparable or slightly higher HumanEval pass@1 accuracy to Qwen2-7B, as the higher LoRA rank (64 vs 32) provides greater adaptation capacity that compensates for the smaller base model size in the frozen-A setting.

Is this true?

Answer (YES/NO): NO